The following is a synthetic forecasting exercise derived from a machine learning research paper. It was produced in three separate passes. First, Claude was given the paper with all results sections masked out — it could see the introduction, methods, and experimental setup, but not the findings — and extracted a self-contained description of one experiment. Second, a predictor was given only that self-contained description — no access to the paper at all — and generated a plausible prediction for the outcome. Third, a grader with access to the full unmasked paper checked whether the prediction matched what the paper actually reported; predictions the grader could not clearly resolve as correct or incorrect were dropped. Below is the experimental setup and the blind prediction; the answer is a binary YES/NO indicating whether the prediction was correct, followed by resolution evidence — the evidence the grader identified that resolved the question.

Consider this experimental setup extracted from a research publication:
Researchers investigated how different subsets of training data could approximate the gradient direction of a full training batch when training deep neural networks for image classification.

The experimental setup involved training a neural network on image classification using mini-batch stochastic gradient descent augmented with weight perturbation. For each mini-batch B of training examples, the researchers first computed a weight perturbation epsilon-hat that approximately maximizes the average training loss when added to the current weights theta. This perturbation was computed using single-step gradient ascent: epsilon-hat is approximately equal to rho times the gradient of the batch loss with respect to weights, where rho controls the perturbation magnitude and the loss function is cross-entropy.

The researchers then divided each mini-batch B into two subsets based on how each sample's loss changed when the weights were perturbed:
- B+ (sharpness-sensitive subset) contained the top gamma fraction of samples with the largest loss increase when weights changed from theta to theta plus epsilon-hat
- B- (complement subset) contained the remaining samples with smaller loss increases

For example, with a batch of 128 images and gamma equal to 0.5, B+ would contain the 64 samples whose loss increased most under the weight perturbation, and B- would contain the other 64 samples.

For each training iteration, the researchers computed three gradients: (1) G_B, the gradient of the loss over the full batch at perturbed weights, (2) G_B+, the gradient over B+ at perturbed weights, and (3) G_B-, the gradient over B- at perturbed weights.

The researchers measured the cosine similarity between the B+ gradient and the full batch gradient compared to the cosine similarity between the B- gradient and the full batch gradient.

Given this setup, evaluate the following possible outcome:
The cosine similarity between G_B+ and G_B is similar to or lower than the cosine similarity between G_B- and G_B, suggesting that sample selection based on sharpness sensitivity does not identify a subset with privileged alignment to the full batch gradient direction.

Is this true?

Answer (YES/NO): NO